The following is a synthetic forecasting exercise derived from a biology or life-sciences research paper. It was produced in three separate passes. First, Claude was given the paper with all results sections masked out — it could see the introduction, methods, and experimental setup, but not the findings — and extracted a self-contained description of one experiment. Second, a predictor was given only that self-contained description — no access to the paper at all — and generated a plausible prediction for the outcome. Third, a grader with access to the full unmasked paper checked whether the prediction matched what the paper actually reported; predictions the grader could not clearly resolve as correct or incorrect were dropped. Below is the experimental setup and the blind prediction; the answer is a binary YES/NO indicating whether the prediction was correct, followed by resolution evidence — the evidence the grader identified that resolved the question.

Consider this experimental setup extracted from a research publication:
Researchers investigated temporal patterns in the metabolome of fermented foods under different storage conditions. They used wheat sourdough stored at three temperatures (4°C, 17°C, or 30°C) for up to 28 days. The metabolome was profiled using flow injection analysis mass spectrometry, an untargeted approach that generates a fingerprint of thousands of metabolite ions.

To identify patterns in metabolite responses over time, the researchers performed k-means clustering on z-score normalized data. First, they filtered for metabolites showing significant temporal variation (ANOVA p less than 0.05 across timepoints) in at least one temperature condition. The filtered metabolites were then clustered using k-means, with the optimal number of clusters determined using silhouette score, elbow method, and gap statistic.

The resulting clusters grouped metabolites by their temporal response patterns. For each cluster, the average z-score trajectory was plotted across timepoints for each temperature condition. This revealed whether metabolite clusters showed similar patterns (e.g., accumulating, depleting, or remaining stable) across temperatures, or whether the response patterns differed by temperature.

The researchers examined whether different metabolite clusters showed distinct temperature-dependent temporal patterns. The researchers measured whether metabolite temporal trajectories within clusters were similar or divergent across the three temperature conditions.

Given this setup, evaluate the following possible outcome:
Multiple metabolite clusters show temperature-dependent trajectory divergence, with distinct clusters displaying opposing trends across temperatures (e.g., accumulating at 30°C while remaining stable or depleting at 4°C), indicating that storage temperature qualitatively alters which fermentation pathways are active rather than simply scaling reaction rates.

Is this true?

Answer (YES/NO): YES